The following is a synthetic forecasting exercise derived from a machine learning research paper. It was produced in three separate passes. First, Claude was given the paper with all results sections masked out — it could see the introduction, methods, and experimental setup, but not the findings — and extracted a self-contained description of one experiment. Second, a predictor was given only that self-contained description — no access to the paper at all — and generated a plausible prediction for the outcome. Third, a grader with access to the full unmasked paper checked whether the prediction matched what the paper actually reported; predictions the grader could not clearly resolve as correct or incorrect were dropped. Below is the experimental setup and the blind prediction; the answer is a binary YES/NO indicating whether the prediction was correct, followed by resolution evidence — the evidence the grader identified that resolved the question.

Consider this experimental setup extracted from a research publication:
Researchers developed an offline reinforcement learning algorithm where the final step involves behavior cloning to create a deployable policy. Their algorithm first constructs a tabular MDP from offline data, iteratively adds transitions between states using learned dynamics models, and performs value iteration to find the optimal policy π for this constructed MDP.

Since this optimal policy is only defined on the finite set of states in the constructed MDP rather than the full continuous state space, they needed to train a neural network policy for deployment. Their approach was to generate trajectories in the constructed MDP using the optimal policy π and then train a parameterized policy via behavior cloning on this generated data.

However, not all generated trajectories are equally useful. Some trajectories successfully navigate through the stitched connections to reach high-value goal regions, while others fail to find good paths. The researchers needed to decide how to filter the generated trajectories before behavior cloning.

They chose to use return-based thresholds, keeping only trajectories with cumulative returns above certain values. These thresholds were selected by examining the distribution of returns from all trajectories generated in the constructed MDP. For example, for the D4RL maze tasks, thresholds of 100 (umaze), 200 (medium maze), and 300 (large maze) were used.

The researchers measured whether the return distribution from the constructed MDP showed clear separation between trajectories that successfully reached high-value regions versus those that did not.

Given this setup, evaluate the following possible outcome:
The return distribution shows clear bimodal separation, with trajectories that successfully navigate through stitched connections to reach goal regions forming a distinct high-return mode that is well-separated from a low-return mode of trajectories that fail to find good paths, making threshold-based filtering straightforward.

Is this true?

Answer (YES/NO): YES